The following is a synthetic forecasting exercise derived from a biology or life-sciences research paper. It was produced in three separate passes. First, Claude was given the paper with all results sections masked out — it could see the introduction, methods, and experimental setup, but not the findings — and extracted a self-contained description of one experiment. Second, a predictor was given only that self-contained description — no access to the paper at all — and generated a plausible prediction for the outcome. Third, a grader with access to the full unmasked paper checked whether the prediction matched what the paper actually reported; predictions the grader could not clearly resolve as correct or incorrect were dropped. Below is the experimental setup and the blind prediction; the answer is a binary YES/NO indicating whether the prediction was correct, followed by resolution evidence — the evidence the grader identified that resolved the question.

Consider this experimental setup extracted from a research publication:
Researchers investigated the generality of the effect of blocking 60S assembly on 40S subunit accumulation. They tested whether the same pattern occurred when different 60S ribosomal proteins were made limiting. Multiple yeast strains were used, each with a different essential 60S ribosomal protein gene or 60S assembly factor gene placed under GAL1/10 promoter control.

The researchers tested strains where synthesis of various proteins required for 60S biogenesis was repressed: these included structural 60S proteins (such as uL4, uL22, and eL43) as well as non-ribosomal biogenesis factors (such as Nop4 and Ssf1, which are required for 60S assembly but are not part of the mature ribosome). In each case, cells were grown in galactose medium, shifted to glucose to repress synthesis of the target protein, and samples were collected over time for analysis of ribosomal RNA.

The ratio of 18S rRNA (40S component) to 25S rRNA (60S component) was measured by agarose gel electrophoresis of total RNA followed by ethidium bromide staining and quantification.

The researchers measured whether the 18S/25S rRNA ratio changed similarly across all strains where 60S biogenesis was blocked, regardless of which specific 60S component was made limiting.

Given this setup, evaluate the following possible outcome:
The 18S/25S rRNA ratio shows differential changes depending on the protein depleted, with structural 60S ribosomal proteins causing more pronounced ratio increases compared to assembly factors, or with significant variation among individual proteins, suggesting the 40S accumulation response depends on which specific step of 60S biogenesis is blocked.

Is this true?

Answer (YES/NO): NO